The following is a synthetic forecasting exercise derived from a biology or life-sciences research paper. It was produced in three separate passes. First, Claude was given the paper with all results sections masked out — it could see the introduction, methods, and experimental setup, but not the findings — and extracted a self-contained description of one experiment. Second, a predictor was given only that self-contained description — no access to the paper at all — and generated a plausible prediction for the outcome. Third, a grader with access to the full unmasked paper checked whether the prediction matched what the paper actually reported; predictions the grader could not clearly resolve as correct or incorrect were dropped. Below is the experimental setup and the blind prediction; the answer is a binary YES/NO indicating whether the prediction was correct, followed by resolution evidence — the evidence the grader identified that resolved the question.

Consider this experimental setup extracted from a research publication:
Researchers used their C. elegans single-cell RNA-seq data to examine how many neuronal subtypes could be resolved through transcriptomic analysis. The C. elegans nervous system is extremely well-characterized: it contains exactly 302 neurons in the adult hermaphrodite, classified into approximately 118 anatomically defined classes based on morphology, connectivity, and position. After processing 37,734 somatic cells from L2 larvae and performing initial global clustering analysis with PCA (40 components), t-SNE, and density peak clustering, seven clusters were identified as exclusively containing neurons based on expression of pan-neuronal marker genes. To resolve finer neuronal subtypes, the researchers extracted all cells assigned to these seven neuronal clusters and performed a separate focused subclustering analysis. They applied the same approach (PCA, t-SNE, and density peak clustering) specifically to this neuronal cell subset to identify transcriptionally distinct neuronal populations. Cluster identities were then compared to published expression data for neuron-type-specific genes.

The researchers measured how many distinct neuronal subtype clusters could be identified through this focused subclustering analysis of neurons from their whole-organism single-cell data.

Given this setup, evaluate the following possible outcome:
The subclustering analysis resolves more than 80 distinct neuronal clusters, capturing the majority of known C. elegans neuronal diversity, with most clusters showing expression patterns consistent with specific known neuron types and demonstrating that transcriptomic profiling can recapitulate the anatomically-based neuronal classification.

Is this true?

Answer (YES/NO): NO